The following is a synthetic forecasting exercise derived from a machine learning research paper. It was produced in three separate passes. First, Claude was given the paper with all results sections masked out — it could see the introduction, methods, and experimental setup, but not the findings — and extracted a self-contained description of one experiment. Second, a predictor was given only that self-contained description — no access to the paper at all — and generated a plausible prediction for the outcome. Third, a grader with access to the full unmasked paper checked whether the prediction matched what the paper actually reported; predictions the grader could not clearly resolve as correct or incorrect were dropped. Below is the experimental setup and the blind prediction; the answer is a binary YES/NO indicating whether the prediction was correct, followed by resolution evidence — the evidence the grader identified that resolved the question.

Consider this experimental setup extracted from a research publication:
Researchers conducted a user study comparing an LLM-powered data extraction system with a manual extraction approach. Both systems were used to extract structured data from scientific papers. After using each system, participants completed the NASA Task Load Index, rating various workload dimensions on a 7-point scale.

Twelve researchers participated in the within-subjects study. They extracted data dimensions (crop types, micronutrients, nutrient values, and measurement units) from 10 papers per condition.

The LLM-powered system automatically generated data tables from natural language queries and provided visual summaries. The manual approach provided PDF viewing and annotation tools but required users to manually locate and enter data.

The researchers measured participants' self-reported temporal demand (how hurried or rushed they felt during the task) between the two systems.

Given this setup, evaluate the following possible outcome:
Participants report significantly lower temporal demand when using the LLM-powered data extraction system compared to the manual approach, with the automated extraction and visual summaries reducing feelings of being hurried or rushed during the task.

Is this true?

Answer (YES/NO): NO